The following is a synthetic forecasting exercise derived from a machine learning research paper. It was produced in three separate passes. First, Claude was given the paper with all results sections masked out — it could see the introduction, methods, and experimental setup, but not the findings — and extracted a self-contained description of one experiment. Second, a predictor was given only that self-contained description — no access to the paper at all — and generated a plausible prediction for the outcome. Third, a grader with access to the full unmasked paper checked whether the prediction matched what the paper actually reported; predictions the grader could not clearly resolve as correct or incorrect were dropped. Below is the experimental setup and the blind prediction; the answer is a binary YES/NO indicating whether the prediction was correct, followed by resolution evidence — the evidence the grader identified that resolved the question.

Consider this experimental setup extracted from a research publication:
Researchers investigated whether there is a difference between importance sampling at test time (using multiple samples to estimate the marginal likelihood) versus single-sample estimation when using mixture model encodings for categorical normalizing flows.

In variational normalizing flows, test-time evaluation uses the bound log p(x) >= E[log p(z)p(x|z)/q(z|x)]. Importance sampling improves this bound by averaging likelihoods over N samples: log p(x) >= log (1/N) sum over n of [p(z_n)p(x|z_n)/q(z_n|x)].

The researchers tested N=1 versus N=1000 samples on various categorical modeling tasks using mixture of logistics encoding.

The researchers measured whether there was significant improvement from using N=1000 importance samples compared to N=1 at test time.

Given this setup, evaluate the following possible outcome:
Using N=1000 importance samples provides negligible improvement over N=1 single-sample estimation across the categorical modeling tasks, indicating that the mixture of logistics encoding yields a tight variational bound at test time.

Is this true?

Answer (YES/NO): YES